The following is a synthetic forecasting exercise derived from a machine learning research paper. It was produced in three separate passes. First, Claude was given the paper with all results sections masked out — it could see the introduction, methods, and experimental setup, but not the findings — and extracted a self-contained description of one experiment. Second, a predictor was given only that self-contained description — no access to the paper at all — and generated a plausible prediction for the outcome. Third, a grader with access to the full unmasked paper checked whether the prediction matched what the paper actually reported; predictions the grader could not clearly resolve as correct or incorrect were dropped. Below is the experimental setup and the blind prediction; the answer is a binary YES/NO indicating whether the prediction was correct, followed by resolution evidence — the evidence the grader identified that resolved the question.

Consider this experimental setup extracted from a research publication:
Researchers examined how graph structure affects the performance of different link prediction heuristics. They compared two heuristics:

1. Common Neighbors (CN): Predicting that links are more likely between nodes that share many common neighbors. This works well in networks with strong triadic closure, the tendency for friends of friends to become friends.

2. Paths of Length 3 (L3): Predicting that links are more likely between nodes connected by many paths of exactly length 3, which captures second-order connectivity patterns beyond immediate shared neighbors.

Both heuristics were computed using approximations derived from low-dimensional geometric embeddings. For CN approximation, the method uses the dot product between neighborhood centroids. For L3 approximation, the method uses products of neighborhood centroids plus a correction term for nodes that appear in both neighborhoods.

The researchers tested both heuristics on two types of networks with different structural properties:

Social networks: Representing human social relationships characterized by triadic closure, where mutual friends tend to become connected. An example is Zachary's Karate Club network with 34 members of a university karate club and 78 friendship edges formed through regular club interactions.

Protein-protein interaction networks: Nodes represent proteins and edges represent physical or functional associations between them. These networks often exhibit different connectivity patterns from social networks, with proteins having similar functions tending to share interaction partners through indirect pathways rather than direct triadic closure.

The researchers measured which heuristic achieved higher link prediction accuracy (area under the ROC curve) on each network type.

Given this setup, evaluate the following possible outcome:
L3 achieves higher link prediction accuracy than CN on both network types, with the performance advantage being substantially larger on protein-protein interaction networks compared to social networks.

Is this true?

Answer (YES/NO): NO